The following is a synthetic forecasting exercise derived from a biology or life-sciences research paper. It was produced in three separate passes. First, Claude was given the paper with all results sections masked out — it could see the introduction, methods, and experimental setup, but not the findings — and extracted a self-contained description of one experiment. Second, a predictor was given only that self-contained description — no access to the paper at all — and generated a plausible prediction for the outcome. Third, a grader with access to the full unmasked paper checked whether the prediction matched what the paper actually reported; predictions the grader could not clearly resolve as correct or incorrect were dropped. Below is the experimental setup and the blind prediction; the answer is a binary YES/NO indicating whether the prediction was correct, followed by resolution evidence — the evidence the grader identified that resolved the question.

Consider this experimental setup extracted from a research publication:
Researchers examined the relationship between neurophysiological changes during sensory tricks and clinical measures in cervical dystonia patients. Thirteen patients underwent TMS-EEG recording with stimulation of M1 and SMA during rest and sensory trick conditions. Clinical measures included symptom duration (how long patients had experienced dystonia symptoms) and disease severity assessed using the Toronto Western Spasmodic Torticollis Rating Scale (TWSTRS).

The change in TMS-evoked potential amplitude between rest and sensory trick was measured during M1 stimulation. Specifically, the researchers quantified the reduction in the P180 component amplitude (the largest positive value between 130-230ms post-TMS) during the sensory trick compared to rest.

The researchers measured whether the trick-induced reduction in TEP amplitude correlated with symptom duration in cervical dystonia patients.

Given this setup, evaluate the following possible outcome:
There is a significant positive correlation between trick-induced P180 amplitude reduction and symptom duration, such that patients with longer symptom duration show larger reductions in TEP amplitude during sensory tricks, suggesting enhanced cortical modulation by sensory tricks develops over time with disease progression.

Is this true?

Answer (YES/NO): YES